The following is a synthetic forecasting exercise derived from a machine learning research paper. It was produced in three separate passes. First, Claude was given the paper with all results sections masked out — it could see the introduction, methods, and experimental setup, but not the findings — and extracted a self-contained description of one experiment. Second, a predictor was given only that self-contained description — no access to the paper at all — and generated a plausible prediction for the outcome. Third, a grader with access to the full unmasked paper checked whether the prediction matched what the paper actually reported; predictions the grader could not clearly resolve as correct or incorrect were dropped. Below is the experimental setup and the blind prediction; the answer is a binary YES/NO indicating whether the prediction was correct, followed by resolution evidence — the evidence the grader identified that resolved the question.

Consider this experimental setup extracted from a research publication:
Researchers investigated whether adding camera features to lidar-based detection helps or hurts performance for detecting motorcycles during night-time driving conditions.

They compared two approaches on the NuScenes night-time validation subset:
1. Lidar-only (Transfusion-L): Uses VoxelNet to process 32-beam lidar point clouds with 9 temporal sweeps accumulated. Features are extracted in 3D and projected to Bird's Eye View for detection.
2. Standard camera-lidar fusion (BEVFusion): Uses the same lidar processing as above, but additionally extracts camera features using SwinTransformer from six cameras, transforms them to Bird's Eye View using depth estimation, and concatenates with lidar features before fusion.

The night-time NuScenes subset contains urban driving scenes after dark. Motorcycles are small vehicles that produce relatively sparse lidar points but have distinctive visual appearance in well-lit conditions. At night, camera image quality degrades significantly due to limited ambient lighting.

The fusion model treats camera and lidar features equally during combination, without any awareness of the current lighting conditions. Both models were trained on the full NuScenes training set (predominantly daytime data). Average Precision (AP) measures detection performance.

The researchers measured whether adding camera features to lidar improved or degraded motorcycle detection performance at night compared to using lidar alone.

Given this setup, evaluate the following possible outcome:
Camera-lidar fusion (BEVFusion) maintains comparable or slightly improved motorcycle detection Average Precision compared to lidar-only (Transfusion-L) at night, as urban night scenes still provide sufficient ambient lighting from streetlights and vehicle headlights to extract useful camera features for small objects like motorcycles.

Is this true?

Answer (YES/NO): NO